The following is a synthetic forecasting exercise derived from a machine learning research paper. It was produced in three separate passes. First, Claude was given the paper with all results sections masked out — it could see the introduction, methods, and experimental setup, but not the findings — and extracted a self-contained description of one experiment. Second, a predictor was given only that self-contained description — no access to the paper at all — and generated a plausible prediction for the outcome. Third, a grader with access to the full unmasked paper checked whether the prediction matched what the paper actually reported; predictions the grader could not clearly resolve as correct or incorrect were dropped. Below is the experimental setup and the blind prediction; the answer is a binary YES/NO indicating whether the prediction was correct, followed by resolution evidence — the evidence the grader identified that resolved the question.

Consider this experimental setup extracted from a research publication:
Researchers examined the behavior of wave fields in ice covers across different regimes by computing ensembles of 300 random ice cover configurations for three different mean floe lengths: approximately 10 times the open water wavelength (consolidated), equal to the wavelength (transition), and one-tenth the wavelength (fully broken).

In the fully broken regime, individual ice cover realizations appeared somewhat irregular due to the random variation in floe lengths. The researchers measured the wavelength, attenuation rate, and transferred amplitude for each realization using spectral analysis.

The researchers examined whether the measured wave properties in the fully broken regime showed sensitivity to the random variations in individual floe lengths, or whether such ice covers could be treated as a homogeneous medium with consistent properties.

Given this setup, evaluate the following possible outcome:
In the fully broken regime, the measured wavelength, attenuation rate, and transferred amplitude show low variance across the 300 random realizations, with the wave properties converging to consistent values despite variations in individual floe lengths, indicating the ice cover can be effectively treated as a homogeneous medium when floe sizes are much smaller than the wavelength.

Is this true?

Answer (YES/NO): YES